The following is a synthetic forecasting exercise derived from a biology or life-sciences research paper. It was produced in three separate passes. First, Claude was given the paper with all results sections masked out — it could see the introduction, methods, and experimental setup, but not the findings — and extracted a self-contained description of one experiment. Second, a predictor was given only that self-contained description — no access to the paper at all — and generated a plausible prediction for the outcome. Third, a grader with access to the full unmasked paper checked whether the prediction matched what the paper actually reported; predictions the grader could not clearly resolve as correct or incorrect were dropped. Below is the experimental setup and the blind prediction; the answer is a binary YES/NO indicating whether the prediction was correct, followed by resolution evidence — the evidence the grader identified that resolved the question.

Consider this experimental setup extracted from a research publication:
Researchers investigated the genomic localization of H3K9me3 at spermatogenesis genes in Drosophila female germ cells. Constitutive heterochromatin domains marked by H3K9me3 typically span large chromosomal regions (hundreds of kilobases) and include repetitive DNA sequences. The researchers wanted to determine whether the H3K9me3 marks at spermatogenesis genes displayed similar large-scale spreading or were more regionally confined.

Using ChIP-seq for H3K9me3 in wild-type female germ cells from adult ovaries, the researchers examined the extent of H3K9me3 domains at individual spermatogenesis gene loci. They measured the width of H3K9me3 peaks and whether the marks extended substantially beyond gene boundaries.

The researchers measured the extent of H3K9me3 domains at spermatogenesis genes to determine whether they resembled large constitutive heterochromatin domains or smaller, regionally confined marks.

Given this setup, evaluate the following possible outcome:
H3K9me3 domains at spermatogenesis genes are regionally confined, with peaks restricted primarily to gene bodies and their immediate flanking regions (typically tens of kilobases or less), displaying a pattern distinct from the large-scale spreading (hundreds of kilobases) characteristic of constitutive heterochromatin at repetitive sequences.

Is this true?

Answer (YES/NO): YES